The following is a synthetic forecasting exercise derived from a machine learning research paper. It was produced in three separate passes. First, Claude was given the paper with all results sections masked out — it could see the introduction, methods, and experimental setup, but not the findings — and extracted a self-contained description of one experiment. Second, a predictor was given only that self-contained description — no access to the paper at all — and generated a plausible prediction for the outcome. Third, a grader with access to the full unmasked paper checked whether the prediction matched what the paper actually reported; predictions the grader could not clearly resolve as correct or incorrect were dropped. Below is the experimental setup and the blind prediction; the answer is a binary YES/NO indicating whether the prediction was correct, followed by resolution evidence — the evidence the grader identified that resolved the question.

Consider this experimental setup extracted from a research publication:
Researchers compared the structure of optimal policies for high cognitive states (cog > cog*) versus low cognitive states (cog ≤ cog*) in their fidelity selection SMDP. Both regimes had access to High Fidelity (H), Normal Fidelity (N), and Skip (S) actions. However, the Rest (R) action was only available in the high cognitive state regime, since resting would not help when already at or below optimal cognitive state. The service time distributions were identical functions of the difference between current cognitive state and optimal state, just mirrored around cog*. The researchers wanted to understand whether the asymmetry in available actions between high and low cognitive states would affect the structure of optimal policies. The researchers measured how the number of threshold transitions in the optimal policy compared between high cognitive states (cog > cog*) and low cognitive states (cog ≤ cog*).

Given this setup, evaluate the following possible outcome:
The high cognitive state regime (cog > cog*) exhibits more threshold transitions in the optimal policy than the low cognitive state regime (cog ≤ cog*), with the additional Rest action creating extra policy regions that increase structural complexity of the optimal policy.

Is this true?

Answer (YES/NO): YES